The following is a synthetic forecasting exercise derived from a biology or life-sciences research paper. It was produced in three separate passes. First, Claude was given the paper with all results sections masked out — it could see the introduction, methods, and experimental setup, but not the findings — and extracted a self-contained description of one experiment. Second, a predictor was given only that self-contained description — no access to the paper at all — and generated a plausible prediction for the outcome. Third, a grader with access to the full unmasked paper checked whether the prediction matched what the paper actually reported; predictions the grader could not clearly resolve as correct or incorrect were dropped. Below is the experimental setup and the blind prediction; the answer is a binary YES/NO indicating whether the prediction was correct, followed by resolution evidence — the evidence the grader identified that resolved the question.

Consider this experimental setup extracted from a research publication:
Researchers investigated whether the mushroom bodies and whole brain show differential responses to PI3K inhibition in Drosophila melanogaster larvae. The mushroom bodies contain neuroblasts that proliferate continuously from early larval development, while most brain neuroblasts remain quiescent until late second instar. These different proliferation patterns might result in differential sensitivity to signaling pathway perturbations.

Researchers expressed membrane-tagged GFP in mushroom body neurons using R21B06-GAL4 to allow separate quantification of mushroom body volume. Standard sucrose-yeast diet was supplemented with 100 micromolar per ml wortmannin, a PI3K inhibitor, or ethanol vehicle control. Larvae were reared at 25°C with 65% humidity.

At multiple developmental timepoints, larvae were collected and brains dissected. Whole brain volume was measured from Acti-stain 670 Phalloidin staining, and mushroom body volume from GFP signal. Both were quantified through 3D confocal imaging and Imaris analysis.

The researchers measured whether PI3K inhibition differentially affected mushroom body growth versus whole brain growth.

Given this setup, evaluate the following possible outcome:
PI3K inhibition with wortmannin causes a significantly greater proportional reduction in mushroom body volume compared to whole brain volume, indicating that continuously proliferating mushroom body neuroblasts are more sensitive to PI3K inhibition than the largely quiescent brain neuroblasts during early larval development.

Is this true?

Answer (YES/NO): YES